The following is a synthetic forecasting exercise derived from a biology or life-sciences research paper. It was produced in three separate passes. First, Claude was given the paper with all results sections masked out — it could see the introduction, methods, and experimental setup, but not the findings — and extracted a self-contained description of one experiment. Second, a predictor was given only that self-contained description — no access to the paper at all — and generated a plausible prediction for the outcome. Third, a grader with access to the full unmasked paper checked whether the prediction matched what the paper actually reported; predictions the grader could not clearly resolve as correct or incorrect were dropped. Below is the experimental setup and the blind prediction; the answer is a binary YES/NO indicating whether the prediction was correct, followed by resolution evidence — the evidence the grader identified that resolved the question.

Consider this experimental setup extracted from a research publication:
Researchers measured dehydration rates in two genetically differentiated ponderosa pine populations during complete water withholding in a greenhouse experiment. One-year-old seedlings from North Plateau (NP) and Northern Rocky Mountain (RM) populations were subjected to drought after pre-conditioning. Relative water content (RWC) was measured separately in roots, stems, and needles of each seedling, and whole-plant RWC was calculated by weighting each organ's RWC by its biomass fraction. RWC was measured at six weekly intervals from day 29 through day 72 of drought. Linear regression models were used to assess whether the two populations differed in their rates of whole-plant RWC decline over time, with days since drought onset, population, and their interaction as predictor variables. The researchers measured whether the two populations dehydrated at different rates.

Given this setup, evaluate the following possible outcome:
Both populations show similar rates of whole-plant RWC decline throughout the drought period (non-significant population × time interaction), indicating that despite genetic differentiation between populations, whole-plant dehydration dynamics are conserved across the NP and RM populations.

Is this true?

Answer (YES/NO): YES